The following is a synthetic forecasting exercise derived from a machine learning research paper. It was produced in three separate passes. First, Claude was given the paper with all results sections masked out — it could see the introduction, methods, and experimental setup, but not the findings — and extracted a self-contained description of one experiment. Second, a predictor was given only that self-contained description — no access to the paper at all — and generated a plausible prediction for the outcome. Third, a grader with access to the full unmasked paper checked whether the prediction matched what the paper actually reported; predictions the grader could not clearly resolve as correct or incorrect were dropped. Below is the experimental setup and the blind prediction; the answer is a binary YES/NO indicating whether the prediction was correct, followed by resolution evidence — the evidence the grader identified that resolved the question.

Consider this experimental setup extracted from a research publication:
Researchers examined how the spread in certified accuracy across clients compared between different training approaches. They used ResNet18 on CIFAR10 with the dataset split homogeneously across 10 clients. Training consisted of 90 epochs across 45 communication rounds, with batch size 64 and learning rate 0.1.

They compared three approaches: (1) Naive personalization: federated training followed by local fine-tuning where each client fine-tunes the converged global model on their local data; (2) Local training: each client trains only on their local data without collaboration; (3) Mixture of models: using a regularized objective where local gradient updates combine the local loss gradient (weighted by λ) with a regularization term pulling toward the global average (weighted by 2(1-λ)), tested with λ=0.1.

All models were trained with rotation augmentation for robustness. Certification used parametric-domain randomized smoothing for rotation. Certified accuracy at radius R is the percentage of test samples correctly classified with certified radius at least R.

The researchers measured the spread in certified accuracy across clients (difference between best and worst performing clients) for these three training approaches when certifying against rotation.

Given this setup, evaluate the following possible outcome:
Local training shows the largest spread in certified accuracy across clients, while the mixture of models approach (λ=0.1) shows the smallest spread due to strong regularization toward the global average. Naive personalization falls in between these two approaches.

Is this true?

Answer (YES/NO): YES